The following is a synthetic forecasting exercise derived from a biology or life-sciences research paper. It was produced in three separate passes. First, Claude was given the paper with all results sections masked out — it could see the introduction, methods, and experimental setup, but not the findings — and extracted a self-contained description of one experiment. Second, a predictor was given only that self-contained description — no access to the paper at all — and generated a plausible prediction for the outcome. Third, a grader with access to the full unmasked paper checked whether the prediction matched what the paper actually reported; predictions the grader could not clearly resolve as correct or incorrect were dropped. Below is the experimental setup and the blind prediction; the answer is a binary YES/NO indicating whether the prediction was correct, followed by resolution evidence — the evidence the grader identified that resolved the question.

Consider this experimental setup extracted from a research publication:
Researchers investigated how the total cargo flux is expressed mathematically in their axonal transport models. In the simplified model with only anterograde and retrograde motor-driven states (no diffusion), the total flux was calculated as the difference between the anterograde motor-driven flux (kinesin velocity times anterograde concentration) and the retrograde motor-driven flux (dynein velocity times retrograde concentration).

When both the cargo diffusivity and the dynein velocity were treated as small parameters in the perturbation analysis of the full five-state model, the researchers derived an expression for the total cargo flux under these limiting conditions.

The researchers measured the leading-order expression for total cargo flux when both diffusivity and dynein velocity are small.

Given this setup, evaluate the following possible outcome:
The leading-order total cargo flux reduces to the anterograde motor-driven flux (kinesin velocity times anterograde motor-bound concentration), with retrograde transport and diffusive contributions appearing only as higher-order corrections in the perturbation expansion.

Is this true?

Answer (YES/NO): YES